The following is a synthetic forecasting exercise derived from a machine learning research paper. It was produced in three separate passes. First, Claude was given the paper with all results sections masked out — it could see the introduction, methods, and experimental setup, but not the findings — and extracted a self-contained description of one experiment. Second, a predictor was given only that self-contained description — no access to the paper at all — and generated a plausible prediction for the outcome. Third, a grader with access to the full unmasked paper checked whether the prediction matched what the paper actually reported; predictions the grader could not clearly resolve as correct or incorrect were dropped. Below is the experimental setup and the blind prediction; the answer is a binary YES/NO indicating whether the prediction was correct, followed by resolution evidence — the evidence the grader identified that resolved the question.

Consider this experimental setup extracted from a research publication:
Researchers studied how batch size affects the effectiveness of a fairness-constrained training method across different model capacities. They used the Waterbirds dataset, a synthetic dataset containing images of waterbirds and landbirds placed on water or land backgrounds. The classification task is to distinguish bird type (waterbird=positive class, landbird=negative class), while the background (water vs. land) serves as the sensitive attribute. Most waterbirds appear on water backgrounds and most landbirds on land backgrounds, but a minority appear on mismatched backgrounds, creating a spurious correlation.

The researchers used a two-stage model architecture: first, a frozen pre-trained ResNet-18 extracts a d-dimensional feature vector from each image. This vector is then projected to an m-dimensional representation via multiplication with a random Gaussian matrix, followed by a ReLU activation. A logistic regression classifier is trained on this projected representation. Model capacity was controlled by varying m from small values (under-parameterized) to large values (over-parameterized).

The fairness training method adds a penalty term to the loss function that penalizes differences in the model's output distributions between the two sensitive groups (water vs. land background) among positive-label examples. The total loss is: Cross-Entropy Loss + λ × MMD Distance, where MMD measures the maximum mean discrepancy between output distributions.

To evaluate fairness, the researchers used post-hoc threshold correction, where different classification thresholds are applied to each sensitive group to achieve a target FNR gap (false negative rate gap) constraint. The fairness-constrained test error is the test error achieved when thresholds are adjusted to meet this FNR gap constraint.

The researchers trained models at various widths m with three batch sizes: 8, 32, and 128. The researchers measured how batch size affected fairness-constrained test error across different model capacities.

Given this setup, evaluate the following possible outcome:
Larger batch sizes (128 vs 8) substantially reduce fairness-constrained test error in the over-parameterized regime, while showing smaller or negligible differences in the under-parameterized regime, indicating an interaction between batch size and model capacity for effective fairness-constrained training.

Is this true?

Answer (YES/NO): NO